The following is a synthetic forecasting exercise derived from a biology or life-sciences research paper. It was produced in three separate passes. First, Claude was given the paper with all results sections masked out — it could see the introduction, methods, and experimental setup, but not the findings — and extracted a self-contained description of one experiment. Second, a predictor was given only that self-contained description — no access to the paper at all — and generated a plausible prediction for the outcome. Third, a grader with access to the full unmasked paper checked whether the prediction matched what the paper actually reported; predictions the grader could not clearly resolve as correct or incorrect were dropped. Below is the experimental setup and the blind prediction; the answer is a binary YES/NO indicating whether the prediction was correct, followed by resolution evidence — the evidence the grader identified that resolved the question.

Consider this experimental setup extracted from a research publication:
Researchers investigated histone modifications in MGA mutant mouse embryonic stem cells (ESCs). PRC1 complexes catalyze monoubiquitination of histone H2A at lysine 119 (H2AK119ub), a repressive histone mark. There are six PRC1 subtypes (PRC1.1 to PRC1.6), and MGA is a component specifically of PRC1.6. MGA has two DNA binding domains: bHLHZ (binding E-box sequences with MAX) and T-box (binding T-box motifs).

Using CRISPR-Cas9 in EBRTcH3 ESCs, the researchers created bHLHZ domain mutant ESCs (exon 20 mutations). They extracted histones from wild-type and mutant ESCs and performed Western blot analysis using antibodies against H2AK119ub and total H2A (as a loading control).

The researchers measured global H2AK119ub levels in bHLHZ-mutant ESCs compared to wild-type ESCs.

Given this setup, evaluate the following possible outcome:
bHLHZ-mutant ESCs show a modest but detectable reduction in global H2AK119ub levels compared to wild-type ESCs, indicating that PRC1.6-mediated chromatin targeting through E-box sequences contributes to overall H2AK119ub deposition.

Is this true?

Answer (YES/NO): NO